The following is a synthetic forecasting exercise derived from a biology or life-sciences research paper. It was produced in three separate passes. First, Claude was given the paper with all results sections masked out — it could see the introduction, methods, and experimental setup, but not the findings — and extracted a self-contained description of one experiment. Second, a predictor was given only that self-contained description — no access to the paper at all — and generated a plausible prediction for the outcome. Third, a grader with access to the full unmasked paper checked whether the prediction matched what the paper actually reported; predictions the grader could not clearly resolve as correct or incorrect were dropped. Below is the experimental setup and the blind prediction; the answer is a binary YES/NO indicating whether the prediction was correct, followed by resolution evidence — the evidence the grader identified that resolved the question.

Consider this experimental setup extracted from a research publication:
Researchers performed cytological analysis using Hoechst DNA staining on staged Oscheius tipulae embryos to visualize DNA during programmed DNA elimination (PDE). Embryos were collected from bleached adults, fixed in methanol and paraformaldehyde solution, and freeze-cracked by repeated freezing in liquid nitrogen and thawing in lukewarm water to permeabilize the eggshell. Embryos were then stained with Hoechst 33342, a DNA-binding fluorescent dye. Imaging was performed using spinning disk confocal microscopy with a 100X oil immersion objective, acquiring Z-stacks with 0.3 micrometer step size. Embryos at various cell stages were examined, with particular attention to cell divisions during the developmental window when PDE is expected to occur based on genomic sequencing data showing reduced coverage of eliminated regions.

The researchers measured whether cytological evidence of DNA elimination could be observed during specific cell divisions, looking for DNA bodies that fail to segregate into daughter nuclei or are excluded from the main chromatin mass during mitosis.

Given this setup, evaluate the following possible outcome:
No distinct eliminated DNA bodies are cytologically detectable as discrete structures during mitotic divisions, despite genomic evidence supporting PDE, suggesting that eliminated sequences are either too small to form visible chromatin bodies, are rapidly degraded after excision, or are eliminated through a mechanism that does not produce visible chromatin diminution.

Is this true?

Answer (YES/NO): NO